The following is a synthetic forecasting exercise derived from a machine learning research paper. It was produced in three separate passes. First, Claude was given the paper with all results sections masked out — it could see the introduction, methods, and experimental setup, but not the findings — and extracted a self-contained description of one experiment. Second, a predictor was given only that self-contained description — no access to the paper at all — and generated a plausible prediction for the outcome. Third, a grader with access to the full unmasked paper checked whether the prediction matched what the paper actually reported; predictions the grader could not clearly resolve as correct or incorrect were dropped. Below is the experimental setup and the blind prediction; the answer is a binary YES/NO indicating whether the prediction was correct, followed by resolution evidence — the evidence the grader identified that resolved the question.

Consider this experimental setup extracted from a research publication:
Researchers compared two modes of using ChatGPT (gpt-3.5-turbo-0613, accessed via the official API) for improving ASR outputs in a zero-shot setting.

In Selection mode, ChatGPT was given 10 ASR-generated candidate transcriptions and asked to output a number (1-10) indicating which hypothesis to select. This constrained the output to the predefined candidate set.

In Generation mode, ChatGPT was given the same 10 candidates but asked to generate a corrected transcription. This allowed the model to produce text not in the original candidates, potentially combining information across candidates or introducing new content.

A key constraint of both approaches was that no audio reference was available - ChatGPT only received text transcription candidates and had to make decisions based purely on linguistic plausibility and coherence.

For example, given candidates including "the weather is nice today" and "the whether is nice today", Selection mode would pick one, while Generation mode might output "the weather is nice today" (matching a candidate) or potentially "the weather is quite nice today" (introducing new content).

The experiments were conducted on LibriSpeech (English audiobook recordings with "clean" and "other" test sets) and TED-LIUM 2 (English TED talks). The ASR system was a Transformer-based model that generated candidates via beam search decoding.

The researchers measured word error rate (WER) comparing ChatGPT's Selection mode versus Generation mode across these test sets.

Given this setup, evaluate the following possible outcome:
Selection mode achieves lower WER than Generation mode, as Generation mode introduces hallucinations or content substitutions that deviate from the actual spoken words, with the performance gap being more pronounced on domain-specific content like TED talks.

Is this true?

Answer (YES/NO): YES